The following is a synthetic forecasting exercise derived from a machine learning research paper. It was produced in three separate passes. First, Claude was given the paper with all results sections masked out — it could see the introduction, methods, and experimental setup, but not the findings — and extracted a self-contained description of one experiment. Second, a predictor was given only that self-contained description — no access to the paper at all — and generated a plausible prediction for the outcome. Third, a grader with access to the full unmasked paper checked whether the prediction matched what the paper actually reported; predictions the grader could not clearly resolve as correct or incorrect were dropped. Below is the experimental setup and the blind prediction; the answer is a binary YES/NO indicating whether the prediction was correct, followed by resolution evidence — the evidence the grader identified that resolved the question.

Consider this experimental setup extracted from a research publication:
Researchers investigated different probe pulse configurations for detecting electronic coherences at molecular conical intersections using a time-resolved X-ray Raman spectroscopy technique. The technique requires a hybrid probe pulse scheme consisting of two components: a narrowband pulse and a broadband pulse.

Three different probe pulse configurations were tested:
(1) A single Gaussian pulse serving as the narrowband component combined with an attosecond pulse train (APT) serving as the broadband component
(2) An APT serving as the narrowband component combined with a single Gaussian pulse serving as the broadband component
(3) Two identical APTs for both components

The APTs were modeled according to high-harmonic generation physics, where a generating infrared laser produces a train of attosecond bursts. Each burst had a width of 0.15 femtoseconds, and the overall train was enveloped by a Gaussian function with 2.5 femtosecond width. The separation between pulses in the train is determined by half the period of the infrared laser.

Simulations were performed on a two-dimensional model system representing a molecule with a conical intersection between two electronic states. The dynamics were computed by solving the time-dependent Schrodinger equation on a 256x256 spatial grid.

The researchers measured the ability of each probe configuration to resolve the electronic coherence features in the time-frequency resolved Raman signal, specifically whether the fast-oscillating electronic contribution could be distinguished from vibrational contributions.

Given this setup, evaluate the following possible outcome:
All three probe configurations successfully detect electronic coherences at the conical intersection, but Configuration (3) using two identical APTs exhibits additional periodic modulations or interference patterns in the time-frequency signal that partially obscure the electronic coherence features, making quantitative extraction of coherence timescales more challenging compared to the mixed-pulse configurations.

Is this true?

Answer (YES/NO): NO